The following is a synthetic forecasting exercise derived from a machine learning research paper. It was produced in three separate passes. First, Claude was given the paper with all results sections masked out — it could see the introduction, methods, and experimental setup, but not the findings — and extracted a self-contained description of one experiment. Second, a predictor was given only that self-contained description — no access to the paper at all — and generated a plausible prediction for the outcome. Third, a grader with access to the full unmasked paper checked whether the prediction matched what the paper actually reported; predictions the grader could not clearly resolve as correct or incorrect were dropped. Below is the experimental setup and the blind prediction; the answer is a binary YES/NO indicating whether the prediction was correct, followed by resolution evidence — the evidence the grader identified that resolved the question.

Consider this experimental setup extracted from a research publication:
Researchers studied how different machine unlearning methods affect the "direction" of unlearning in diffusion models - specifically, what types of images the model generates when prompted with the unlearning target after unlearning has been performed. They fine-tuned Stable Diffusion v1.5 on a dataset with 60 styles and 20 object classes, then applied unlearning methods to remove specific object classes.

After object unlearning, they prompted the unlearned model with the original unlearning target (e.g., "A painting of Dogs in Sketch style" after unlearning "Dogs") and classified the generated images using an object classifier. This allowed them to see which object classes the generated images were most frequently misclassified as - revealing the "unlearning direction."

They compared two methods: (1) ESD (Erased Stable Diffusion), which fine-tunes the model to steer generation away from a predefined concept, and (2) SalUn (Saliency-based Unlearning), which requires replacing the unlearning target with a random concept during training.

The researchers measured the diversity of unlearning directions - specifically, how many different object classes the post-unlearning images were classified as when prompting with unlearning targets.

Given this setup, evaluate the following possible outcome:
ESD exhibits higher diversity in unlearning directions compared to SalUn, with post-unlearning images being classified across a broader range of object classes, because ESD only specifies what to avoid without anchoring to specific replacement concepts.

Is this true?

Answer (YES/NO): NO